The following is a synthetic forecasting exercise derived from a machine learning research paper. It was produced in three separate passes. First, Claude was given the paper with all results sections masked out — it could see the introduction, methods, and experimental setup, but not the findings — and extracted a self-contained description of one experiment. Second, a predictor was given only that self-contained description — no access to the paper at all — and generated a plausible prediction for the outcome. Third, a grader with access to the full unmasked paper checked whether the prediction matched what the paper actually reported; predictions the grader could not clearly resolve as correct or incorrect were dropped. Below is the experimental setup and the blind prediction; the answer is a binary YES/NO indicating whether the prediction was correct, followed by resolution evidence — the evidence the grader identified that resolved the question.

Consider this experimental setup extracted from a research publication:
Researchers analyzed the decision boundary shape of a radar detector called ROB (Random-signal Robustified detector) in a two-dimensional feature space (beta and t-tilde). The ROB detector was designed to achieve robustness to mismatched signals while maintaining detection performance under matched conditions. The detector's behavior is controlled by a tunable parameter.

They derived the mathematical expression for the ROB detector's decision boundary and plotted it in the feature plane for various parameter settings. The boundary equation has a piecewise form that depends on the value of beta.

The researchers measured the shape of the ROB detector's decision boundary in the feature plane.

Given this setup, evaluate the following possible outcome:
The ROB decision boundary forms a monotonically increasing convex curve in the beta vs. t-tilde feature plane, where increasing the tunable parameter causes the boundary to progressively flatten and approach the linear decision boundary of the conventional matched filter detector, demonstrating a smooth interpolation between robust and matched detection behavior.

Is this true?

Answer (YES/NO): NO